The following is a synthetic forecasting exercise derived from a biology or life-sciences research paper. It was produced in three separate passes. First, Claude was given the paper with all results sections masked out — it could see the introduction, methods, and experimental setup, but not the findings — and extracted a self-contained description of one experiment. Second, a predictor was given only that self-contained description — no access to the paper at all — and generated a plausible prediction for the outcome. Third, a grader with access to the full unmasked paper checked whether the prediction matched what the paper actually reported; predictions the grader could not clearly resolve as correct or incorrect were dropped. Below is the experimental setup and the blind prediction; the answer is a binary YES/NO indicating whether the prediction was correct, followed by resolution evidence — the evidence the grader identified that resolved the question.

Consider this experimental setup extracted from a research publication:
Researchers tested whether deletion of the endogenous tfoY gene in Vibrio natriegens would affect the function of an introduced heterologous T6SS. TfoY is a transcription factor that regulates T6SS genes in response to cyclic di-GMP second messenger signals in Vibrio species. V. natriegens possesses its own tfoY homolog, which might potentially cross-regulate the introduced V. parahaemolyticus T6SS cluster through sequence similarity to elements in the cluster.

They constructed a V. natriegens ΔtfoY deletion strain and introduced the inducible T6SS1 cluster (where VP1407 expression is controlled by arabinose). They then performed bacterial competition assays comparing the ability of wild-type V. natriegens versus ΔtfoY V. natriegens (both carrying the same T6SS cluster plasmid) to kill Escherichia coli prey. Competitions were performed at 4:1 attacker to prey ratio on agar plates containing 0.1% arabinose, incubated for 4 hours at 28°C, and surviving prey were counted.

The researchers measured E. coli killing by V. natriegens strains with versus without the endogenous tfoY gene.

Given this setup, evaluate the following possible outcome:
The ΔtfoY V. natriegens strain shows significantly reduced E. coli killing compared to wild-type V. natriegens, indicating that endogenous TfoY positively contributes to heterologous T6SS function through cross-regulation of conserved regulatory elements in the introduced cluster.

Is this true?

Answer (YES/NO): NO